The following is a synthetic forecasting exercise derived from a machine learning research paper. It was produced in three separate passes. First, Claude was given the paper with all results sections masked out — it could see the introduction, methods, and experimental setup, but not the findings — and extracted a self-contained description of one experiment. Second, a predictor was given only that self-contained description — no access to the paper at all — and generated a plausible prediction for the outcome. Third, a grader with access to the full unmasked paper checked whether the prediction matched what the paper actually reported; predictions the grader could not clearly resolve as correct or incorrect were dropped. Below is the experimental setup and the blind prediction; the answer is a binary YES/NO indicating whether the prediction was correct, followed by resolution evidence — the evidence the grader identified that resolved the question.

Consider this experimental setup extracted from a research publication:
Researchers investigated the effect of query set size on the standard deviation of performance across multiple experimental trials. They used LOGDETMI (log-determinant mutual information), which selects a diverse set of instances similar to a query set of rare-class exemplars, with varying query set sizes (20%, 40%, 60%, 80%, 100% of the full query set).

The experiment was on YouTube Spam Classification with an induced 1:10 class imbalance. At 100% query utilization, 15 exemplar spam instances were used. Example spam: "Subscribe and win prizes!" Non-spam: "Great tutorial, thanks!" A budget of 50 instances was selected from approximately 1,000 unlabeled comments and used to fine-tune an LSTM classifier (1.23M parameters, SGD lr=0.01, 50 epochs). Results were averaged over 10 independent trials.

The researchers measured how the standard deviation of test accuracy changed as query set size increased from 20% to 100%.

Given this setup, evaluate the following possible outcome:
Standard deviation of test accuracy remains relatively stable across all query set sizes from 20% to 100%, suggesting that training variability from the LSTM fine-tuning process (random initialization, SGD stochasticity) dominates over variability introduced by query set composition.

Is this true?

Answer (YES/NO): NO